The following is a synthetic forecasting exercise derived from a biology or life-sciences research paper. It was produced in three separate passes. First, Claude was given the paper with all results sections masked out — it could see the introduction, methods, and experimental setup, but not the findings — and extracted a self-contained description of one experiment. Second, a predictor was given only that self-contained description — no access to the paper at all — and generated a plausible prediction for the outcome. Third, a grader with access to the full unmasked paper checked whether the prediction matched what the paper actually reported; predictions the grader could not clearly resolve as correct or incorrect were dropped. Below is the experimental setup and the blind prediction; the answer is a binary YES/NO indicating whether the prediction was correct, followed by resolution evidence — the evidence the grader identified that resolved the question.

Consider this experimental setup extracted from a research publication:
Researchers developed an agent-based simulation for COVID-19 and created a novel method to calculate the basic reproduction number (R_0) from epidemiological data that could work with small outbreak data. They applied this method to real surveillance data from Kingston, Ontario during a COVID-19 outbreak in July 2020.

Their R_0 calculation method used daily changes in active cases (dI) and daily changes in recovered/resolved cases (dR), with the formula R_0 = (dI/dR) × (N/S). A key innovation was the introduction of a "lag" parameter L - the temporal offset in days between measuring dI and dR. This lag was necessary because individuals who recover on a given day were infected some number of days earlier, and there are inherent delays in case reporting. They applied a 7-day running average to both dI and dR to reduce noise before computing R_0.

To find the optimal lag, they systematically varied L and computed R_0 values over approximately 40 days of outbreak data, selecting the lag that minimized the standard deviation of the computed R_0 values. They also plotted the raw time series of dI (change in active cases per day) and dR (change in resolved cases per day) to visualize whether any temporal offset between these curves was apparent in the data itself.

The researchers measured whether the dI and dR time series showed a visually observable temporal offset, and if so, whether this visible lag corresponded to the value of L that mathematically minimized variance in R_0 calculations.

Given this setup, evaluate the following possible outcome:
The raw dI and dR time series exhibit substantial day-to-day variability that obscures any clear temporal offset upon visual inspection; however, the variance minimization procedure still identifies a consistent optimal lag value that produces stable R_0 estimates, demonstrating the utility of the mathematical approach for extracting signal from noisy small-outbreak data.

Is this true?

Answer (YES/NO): NO